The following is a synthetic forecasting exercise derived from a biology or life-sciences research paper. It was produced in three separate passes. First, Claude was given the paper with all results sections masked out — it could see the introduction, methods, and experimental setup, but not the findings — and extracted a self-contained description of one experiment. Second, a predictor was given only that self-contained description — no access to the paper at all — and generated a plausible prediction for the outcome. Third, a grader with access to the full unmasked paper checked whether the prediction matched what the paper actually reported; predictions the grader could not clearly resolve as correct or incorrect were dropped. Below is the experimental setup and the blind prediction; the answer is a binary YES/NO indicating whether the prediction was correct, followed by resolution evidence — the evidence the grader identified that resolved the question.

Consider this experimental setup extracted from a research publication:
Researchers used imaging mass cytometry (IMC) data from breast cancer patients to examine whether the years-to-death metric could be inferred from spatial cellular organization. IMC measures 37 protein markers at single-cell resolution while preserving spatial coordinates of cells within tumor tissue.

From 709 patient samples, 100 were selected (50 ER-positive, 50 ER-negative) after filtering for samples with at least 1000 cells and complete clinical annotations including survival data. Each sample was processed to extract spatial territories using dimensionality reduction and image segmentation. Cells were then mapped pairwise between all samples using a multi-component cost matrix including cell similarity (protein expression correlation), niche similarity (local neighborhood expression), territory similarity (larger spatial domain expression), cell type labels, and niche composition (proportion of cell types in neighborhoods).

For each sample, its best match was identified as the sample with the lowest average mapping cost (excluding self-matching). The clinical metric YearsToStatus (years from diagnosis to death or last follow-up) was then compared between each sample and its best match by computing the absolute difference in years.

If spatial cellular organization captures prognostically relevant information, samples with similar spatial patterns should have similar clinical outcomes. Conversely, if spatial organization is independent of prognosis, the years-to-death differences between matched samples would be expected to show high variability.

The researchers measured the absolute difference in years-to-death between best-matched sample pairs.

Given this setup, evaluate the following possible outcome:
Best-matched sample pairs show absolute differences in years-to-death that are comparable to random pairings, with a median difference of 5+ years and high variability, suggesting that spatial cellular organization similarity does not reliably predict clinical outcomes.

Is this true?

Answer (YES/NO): NO